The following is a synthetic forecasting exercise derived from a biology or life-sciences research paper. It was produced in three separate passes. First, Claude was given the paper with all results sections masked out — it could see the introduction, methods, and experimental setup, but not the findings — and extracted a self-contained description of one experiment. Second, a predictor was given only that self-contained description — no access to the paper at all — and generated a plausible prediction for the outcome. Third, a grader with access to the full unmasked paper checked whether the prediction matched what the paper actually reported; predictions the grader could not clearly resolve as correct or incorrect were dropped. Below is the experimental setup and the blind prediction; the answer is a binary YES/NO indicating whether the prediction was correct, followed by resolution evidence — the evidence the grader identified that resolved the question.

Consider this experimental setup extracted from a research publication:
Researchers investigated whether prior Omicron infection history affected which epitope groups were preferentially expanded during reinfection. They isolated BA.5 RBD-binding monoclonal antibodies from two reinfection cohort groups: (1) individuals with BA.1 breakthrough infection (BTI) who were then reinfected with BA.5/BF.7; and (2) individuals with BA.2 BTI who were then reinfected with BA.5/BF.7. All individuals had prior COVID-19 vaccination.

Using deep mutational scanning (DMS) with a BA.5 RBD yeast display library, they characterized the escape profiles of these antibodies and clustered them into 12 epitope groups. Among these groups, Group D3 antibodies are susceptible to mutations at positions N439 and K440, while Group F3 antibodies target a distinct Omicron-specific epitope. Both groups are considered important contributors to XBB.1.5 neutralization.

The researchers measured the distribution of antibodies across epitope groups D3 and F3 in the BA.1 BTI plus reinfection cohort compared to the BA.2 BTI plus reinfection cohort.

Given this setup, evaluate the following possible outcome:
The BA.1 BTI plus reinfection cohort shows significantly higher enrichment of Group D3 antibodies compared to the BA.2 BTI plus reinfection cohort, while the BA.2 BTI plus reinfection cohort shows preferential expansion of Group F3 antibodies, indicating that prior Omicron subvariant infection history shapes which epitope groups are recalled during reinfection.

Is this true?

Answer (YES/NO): YES